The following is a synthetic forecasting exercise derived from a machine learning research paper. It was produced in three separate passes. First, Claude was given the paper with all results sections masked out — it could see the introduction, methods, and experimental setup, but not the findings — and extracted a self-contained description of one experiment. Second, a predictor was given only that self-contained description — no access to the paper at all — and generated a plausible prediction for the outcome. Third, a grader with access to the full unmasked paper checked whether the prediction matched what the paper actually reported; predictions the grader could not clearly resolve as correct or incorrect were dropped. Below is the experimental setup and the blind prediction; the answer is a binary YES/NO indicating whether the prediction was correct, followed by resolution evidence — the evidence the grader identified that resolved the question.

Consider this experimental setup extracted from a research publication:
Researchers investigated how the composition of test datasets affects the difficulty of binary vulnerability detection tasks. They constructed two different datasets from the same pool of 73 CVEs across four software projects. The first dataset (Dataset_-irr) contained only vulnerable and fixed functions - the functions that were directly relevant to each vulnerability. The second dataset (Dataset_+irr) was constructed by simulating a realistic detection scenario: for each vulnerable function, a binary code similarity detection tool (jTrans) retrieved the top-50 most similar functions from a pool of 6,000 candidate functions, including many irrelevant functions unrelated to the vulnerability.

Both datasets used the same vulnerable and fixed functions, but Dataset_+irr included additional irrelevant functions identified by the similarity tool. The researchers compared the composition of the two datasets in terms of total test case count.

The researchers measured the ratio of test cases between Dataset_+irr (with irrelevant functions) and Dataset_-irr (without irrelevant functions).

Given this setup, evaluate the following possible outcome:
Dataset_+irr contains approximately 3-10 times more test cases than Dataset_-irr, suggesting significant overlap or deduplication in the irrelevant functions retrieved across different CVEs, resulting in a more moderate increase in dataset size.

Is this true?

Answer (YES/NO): NO